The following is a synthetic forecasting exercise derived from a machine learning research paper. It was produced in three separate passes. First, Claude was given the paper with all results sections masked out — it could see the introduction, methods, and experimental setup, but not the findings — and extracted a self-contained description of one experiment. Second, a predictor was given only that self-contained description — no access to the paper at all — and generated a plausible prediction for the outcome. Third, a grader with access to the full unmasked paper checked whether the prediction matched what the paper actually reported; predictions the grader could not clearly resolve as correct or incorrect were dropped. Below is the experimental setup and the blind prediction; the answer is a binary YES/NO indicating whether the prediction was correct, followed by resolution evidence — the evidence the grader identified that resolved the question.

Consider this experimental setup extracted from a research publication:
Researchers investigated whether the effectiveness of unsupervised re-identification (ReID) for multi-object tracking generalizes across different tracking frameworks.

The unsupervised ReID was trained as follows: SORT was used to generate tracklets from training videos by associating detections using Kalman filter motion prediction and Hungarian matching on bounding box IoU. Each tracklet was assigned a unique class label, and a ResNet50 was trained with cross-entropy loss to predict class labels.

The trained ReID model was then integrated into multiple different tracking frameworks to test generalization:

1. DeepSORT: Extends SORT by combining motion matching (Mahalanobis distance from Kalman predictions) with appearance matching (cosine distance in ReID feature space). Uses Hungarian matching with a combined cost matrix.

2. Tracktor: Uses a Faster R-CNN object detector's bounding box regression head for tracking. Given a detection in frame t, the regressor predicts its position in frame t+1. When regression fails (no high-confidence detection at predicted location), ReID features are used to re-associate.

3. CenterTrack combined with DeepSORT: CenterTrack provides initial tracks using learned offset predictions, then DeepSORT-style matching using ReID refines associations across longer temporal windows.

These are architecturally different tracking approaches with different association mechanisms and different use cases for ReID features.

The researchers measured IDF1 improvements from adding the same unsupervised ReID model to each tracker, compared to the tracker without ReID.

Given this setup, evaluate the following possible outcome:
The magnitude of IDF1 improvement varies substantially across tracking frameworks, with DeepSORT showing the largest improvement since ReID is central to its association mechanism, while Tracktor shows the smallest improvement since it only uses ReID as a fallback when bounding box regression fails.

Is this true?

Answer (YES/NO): YES